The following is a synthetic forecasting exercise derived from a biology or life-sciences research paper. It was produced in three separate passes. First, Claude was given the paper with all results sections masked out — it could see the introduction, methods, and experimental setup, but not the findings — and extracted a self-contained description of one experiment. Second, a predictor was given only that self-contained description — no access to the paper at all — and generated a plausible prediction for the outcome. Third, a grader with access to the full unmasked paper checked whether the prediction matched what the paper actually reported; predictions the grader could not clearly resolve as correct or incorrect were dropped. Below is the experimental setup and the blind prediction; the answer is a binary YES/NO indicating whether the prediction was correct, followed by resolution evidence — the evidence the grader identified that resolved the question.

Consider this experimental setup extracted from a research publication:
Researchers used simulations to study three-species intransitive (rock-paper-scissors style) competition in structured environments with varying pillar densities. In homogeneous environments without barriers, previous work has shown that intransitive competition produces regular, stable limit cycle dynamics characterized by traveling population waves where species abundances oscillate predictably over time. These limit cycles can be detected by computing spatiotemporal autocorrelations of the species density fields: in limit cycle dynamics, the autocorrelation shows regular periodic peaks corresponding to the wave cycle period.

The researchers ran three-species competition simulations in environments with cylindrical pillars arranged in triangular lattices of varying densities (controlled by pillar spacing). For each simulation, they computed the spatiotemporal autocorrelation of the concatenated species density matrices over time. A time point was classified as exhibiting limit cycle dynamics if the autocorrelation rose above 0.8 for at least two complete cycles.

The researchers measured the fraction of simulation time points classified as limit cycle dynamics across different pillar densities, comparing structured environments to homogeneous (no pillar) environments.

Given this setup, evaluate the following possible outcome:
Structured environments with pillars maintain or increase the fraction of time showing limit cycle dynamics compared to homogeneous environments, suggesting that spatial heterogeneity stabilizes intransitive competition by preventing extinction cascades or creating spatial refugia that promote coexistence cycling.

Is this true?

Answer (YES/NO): NO